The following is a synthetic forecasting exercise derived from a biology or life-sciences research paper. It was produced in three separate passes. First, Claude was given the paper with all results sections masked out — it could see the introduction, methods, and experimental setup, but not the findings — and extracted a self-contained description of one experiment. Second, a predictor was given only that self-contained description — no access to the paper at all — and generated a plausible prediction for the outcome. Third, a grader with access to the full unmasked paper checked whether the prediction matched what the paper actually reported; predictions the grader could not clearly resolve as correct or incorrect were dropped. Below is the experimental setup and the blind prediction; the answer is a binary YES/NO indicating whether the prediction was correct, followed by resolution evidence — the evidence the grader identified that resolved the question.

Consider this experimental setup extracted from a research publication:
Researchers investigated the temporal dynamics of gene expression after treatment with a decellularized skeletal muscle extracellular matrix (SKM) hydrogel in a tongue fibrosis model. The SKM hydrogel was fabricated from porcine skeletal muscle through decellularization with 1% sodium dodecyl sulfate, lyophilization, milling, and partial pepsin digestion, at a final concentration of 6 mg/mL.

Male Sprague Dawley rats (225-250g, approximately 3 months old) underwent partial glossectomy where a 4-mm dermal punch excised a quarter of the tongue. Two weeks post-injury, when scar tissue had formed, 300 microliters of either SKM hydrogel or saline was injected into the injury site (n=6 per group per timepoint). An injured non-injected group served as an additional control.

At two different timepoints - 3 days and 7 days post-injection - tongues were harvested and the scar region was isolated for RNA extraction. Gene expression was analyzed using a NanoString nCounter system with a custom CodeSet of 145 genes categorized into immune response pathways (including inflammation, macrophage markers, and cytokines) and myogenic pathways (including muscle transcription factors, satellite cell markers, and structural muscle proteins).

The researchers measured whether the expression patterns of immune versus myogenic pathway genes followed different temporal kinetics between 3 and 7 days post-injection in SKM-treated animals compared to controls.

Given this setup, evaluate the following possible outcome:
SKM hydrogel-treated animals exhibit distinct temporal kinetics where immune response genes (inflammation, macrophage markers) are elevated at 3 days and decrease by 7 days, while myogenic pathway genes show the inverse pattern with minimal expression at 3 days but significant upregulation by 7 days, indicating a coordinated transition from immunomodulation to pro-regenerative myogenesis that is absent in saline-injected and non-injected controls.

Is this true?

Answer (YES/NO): NO